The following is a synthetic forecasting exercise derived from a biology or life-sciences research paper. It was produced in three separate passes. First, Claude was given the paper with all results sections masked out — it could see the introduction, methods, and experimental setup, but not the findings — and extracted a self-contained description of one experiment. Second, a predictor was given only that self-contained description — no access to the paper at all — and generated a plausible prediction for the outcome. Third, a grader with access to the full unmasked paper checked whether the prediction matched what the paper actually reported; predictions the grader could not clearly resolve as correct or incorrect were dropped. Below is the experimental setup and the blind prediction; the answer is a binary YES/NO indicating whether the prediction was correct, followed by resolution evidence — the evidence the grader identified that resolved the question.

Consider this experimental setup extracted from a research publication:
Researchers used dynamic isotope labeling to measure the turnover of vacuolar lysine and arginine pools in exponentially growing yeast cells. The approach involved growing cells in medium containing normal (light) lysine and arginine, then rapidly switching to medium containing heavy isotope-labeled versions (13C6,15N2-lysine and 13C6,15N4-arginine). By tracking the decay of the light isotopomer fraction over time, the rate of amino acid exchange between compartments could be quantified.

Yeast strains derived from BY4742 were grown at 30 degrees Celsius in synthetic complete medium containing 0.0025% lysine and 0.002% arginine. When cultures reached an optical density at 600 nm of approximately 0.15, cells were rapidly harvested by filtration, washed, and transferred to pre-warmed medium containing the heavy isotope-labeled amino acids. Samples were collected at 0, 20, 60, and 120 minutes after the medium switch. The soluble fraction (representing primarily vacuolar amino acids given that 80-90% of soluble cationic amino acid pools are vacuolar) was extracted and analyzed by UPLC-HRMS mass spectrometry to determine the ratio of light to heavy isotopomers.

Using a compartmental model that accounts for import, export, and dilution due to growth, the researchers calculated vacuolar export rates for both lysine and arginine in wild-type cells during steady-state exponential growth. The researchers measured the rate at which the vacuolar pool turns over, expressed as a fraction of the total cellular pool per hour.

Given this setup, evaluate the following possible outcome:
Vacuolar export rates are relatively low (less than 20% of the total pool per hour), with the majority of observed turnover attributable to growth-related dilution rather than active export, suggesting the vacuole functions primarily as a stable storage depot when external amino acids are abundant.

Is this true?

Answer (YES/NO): NO